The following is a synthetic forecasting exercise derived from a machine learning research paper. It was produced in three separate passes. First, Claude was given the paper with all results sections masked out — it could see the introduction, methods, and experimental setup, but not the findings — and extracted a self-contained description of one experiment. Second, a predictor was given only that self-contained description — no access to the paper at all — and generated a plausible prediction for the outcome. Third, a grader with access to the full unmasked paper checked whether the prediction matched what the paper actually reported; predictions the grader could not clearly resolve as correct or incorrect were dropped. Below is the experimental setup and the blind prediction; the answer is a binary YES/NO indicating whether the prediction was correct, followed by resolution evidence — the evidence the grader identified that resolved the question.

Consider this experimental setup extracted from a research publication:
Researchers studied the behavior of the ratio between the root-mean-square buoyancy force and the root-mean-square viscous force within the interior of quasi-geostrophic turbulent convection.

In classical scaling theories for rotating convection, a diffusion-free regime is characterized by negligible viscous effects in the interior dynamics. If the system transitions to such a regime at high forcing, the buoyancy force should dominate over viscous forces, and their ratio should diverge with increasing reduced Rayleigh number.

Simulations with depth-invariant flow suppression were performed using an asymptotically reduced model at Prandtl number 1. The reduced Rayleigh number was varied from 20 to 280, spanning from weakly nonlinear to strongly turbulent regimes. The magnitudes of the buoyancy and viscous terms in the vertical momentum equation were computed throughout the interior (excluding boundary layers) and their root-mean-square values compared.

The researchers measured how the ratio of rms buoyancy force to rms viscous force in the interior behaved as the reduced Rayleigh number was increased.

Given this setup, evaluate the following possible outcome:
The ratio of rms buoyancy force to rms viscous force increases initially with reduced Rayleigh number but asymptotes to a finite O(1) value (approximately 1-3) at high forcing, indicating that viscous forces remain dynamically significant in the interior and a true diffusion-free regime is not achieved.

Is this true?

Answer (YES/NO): NO